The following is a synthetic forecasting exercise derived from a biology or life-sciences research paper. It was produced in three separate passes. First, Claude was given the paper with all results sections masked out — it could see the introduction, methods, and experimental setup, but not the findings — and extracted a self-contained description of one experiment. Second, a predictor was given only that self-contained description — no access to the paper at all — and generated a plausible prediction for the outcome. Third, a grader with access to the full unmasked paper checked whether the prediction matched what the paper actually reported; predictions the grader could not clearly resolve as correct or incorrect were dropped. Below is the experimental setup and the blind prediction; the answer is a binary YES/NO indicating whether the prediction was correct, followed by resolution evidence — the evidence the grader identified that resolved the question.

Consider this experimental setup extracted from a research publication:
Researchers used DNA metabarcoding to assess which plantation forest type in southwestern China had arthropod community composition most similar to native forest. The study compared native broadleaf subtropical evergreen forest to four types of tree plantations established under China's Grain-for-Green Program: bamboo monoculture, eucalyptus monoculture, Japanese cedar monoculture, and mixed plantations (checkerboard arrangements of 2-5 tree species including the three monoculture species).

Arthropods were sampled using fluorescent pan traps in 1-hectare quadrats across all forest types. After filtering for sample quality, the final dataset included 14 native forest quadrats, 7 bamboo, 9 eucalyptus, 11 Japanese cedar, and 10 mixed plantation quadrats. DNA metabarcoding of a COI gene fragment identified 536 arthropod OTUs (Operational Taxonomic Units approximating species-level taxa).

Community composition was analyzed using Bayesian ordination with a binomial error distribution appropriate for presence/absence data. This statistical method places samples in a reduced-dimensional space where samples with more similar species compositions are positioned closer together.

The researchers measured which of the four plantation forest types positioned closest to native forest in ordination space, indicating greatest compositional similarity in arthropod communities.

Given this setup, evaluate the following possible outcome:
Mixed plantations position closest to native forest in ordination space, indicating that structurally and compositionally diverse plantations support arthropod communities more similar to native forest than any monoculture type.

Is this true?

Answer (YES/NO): YES